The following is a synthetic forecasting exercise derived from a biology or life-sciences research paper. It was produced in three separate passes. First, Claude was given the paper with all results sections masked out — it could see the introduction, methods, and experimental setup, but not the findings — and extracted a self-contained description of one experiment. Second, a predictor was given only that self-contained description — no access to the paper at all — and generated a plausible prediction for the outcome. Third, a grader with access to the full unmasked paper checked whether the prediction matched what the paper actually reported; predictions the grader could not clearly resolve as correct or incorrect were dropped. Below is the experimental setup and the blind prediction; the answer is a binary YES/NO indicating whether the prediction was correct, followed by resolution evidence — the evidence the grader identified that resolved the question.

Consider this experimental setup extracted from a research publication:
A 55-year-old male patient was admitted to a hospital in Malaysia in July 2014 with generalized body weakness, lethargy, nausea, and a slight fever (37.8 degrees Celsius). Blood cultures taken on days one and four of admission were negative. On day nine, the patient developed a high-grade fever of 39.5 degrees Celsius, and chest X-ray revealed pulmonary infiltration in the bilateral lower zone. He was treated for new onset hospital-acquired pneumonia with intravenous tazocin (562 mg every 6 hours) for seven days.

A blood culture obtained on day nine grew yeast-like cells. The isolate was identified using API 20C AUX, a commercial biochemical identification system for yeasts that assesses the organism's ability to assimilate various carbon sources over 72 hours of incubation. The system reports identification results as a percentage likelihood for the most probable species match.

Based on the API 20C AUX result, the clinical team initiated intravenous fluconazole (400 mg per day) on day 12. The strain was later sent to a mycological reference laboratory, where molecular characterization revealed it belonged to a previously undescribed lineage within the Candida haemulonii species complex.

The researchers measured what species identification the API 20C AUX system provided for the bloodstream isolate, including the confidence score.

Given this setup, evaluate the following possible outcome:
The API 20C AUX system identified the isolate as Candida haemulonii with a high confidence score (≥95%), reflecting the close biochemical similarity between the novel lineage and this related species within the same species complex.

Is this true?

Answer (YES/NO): NO